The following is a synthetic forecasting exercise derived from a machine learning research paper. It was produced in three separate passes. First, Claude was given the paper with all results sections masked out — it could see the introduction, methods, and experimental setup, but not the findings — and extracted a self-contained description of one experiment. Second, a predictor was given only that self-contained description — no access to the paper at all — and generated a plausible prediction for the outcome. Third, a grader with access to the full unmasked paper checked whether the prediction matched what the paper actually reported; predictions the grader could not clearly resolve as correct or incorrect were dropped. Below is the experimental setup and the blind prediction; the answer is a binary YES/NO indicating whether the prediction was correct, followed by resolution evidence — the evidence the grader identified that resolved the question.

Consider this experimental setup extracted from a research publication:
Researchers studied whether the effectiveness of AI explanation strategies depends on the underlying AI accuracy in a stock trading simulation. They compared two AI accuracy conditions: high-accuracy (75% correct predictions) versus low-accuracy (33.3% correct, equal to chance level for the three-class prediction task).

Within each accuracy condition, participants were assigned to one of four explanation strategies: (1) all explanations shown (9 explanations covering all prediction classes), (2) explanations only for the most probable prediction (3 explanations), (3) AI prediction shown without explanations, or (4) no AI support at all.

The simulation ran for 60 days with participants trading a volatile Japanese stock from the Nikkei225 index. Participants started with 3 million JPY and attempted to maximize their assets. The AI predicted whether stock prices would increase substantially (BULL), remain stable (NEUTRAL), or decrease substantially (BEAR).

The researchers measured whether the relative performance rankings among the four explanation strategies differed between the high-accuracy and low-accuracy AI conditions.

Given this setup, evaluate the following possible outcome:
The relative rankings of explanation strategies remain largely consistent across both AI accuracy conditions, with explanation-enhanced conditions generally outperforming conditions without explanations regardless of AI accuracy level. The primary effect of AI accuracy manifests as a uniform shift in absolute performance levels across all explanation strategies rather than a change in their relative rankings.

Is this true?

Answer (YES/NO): NO